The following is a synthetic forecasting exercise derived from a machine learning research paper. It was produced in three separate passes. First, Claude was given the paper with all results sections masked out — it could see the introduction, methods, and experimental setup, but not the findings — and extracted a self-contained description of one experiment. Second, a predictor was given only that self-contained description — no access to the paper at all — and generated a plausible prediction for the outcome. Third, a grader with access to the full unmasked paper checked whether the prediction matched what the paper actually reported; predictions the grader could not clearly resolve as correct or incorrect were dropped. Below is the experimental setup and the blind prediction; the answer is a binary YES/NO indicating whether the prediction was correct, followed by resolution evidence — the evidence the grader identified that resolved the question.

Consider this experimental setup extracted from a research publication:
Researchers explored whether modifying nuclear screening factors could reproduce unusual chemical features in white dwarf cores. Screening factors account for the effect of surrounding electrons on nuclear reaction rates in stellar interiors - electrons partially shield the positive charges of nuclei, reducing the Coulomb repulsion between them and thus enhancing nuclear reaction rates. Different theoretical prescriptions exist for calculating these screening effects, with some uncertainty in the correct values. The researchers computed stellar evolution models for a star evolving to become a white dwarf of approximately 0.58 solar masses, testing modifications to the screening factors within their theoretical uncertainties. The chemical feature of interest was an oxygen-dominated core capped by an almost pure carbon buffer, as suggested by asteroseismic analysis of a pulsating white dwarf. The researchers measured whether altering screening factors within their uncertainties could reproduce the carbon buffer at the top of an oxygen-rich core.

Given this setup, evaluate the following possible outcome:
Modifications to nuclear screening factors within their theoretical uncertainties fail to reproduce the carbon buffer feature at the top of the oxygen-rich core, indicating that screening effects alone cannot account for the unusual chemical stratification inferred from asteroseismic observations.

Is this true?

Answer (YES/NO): YES